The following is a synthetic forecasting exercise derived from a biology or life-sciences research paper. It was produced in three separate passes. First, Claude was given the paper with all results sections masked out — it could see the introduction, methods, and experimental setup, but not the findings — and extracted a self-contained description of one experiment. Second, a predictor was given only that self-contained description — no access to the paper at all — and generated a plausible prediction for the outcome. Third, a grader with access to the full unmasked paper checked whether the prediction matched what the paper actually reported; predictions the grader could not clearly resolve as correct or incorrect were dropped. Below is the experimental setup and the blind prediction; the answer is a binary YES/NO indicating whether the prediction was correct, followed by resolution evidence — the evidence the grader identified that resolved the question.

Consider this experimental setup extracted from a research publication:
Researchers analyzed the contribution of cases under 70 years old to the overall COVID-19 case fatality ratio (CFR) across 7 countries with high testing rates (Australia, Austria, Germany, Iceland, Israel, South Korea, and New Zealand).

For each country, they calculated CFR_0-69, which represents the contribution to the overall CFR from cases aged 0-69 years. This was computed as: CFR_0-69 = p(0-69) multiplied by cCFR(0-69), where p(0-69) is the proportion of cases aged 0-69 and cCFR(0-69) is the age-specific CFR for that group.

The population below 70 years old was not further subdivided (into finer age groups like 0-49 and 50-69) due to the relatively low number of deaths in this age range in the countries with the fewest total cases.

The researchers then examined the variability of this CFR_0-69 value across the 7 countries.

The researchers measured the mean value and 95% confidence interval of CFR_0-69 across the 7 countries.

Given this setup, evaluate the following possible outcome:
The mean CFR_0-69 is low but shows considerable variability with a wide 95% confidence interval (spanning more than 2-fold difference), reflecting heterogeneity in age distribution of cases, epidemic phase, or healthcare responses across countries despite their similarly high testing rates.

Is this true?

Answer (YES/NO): YES